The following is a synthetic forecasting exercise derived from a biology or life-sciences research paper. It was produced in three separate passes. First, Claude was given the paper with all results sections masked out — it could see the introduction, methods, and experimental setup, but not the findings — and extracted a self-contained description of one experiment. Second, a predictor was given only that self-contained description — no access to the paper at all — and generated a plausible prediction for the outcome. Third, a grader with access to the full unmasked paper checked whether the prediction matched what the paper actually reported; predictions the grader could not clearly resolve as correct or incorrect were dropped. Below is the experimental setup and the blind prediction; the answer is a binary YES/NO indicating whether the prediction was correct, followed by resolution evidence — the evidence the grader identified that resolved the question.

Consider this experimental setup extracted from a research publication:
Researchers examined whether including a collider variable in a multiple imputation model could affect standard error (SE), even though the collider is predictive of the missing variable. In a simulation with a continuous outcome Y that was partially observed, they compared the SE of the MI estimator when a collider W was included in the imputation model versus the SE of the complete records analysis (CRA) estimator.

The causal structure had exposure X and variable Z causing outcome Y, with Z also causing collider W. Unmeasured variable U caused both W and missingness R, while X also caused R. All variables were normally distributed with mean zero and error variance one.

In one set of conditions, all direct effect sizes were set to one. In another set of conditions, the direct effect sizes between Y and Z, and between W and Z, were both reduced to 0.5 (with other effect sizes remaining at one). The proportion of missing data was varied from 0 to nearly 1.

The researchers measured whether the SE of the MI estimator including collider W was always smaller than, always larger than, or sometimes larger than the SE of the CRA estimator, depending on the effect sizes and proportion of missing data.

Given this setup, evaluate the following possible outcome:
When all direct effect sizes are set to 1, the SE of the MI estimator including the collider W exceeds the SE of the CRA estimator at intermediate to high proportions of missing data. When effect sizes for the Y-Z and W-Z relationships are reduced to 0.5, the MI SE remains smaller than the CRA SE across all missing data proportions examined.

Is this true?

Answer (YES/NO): NO